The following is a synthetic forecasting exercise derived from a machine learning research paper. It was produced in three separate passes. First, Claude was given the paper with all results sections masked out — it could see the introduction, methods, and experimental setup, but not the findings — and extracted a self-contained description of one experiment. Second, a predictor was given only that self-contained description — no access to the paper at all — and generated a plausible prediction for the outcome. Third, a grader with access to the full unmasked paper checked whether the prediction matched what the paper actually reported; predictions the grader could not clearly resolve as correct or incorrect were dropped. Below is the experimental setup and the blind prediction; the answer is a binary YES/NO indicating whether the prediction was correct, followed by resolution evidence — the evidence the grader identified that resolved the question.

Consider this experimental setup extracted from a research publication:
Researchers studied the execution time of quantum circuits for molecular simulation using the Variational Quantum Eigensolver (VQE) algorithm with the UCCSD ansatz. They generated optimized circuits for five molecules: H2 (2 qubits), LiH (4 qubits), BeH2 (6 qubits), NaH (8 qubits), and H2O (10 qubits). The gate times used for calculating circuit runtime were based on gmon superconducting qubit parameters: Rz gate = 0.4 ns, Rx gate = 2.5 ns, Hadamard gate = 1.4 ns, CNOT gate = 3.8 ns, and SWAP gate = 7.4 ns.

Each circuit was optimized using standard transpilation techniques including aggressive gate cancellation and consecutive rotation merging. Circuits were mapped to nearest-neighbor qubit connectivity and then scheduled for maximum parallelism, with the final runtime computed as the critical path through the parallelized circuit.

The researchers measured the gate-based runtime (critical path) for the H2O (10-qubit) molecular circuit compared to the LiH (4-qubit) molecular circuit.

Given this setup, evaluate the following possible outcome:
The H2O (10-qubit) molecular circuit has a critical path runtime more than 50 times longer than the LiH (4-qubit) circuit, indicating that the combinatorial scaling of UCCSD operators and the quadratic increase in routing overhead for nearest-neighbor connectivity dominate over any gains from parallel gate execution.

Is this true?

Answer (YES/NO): NO